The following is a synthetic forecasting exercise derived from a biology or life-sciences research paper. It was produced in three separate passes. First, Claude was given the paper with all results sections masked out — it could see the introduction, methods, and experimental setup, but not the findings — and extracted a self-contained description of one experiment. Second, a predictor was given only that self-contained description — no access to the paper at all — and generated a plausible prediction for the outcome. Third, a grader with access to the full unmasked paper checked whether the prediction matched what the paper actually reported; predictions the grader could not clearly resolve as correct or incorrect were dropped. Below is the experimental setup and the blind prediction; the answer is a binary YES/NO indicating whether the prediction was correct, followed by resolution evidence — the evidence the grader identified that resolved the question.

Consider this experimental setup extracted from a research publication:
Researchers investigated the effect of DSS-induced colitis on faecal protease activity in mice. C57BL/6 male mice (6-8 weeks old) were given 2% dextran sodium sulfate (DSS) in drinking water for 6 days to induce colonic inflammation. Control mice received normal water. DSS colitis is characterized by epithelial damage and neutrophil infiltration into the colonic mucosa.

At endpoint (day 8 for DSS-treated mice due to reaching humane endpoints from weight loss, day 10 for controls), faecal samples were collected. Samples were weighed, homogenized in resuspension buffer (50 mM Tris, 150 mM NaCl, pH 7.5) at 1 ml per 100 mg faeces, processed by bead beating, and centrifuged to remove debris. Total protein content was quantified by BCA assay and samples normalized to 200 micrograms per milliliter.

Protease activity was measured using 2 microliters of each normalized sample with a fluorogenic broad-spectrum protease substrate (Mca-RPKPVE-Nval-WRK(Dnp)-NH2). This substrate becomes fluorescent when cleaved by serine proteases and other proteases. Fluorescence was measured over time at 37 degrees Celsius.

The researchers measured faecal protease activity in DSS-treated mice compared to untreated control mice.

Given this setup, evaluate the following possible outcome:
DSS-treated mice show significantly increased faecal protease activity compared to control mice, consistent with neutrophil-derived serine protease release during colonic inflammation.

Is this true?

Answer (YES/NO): YES